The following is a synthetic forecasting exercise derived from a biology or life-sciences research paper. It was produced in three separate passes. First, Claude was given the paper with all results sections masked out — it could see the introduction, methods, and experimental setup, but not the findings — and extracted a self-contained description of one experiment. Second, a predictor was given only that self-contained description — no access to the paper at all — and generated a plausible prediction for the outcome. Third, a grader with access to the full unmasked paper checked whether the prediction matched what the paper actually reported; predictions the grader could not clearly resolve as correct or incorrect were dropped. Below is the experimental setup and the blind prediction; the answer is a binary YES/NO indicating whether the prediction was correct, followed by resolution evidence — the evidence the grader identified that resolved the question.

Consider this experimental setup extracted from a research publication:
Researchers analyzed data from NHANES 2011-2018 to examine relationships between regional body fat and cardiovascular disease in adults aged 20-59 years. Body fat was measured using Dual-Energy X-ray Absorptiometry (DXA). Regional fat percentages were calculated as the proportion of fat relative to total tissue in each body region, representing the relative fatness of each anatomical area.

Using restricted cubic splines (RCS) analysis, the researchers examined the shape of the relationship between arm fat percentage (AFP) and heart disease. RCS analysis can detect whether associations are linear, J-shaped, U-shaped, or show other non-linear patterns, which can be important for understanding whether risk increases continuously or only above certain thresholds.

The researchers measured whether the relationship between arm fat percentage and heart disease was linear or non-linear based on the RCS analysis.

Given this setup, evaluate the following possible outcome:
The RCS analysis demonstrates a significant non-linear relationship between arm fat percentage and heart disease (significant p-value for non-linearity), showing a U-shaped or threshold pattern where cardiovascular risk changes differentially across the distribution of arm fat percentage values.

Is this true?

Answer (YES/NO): NO